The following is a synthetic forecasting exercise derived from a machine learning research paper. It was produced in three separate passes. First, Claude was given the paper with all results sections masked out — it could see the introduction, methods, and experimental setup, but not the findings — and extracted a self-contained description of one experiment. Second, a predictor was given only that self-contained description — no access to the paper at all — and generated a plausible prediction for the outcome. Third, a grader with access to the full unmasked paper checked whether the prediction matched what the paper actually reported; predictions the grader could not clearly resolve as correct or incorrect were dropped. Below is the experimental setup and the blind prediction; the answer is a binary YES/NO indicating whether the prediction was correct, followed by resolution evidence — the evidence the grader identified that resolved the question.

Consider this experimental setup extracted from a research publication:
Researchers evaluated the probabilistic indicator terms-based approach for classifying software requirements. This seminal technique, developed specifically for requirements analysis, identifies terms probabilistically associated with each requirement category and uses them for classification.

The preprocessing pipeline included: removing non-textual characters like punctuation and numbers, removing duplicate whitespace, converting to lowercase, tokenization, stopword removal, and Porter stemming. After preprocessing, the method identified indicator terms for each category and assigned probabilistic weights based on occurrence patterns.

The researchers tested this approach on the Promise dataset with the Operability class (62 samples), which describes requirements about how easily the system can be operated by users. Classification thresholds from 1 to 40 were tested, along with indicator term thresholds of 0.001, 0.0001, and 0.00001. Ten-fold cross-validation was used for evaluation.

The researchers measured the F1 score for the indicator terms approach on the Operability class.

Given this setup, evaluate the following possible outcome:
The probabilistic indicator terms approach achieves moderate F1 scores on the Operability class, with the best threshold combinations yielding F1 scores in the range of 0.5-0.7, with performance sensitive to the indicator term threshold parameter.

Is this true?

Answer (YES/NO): NO